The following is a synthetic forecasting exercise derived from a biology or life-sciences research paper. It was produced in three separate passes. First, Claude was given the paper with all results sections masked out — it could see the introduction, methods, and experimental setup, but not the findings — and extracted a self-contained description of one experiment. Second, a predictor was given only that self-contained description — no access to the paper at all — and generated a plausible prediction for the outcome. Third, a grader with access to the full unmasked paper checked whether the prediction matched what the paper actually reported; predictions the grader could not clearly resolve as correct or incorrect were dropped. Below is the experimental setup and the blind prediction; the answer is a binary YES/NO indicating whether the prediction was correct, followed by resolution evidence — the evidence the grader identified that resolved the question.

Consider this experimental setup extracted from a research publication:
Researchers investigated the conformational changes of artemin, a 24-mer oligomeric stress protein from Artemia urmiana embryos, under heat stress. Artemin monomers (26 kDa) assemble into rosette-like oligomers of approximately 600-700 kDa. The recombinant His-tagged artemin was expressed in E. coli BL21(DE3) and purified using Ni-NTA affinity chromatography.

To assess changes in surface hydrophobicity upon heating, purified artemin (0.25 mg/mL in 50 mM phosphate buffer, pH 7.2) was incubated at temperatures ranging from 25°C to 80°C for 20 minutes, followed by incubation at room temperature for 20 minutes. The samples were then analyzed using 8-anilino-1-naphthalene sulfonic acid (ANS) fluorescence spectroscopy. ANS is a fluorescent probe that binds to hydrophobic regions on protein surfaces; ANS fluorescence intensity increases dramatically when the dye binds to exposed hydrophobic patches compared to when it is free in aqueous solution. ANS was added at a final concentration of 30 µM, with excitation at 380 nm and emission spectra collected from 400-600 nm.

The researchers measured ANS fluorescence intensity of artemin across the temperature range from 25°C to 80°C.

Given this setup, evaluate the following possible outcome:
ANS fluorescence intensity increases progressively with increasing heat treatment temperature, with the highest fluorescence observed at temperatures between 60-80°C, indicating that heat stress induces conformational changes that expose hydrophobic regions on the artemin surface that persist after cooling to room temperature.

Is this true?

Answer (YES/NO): NO